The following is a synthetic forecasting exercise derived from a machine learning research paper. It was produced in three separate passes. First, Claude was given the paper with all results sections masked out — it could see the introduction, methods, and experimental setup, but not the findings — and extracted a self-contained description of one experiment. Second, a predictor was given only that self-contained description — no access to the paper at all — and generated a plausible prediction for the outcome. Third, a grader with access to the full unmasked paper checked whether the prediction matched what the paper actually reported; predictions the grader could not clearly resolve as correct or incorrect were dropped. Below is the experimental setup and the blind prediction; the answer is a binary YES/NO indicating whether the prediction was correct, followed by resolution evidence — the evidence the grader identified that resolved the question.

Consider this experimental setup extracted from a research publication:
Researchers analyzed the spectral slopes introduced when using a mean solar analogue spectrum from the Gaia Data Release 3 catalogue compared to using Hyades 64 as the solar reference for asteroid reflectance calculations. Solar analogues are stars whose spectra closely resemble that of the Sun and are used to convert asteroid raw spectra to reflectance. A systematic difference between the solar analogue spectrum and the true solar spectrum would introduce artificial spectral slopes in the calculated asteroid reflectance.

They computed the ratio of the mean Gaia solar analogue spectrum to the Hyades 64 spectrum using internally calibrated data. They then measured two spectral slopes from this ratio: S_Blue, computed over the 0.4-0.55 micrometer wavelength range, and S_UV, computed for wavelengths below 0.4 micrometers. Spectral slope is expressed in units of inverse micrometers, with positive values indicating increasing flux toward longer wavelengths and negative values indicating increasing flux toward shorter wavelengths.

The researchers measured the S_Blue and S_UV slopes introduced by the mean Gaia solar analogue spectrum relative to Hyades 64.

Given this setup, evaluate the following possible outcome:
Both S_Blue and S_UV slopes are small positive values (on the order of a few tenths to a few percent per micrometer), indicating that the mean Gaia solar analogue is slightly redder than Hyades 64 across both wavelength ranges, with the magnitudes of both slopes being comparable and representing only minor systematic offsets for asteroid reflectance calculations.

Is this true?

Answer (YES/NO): NO